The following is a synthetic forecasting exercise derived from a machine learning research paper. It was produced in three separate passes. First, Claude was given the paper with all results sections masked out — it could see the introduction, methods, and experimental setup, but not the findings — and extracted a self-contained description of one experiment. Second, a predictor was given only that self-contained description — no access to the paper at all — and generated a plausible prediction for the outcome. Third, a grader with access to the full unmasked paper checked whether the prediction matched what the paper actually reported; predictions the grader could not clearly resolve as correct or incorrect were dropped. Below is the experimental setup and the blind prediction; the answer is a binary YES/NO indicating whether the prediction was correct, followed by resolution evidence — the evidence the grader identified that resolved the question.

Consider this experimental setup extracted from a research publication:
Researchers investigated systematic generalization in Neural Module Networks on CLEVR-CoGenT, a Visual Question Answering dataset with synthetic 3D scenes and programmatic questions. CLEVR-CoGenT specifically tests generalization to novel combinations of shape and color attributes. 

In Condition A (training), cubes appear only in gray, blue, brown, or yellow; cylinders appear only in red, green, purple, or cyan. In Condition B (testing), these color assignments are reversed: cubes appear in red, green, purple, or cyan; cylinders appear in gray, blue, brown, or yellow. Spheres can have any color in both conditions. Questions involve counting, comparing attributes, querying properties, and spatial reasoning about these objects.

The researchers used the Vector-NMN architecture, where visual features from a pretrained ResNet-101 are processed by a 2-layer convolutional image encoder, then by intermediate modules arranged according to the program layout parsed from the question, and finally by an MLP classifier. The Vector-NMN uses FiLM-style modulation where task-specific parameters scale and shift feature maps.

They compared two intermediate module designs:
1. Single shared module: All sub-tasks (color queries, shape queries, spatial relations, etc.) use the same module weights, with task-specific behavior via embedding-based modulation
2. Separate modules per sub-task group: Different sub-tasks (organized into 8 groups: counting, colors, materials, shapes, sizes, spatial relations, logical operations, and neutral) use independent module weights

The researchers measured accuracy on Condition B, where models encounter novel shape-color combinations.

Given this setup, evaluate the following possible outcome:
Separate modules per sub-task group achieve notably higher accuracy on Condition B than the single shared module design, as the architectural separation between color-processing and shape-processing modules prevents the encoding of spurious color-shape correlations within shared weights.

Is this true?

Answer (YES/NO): NO